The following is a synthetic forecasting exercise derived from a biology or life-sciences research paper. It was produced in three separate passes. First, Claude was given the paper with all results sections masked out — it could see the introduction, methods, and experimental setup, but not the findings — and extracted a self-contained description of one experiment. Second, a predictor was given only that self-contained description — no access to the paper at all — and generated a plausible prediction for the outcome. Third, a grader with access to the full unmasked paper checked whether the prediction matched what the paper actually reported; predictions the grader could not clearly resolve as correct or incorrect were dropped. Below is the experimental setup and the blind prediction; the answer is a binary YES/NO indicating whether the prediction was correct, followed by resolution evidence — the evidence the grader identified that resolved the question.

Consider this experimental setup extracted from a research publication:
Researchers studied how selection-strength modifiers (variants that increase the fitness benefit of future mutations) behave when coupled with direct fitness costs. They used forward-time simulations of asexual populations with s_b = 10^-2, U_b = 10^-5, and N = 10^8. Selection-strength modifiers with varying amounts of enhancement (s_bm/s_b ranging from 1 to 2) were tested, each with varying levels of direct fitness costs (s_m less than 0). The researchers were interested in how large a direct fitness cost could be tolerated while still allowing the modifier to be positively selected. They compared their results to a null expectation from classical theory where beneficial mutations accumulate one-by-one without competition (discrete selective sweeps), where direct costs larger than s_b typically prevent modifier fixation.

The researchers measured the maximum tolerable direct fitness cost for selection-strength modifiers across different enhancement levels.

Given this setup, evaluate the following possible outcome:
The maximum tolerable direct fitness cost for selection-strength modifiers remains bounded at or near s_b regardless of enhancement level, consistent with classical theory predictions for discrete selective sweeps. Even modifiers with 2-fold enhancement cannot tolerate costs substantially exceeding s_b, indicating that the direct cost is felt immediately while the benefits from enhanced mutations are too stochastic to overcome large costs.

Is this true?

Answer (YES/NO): NO